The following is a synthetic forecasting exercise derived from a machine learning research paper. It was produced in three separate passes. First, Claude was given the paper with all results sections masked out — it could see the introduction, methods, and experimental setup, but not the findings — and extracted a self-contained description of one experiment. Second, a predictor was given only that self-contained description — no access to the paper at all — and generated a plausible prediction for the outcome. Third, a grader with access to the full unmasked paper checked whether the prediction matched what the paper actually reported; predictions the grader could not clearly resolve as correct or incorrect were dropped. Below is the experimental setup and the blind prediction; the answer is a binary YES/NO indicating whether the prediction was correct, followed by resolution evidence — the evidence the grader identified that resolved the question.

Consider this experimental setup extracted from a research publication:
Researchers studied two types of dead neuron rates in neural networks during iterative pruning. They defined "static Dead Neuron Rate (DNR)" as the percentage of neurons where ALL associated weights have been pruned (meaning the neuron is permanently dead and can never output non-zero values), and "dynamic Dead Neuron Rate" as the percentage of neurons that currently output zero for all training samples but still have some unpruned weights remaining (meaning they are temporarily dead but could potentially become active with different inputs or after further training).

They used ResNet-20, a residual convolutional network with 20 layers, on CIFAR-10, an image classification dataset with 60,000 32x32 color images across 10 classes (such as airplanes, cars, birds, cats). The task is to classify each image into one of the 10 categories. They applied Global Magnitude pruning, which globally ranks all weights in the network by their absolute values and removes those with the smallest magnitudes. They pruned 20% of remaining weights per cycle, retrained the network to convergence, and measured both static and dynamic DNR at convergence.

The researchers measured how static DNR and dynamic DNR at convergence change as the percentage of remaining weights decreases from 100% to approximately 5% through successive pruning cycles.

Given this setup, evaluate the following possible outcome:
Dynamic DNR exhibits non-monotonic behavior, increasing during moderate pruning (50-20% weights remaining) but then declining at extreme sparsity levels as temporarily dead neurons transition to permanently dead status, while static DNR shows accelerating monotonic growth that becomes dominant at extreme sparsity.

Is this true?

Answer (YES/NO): NO